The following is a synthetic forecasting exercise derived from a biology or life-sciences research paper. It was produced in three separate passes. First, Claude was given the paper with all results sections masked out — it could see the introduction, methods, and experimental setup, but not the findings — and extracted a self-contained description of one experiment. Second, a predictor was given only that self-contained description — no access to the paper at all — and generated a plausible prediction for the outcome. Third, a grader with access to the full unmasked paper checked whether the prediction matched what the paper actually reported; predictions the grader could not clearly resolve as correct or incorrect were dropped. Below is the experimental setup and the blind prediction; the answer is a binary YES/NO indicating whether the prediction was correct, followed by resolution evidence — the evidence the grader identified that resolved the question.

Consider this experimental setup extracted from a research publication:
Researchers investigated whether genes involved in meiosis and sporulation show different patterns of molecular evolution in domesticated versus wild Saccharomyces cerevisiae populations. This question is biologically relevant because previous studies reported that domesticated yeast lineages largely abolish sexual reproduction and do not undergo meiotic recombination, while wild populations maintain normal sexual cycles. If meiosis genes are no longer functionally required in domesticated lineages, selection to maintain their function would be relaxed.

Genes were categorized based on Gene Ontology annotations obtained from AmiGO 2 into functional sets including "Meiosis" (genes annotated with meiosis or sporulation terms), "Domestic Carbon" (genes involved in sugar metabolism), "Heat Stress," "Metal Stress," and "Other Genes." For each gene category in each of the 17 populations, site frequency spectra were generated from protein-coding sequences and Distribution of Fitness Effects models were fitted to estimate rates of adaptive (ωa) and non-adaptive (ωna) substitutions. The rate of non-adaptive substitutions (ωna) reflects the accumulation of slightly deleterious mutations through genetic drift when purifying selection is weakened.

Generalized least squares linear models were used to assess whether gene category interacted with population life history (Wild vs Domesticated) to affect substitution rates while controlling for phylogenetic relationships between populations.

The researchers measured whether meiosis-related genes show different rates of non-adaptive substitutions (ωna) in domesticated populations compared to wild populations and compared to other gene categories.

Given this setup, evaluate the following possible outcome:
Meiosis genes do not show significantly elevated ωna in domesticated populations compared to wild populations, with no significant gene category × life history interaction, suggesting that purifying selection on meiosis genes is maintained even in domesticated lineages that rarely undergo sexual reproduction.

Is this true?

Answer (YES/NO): YES